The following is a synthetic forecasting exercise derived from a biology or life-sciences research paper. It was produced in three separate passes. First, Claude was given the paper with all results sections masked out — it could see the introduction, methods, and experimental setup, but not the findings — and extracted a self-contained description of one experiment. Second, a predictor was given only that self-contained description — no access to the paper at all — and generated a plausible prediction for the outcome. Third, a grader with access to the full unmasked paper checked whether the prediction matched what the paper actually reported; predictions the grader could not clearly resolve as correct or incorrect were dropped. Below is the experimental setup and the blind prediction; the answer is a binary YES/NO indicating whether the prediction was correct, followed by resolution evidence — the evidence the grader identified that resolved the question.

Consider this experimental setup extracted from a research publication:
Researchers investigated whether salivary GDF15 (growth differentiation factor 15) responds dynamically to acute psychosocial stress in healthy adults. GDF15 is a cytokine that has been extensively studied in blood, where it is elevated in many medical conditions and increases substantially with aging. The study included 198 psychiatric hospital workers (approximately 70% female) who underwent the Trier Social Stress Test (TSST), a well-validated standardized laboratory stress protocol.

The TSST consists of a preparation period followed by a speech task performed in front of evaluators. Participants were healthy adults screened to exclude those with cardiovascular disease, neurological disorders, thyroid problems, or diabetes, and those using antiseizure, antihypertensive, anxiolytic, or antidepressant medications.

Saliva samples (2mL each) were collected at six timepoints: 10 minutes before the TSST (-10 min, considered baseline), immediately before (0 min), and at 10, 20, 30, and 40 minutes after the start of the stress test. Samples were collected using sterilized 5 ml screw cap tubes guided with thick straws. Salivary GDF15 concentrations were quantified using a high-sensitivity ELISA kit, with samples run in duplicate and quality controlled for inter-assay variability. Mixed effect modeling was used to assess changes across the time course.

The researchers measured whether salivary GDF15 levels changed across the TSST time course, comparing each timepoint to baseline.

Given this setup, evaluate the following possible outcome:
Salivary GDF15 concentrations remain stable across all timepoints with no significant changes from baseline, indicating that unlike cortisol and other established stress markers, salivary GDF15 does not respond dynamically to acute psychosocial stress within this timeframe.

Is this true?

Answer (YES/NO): NO